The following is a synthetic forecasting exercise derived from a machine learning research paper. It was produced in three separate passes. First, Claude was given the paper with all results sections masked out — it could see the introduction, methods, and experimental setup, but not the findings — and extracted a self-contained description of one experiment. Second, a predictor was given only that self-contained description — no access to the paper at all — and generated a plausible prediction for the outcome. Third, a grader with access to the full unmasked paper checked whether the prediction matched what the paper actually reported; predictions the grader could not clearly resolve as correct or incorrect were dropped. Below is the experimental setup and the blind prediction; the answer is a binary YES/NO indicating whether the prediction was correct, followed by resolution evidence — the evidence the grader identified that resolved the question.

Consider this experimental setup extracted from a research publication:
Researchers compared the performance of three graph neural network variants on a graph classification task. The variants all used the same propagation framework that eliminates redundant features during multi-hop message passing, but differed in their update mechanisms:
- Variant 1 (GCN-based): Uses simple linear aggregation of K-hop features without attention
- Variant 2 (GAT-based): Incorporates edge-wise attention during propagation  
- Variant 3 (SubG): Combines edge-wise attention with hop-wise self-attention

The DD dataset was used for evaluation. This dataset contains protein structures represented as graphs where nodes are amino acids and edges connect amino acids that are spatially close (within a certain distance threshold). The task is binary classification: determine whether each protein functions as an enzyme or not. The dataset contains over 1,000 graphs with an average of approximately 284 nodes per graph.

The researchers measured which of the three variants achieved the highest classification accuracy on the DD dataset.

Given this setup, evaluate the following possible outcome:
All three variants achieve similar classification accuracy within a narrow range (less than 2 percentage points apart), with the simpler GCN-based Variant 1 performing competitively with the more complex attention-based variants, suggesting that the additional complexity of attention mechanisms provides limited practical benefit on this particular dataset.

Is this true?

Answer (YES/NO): YES